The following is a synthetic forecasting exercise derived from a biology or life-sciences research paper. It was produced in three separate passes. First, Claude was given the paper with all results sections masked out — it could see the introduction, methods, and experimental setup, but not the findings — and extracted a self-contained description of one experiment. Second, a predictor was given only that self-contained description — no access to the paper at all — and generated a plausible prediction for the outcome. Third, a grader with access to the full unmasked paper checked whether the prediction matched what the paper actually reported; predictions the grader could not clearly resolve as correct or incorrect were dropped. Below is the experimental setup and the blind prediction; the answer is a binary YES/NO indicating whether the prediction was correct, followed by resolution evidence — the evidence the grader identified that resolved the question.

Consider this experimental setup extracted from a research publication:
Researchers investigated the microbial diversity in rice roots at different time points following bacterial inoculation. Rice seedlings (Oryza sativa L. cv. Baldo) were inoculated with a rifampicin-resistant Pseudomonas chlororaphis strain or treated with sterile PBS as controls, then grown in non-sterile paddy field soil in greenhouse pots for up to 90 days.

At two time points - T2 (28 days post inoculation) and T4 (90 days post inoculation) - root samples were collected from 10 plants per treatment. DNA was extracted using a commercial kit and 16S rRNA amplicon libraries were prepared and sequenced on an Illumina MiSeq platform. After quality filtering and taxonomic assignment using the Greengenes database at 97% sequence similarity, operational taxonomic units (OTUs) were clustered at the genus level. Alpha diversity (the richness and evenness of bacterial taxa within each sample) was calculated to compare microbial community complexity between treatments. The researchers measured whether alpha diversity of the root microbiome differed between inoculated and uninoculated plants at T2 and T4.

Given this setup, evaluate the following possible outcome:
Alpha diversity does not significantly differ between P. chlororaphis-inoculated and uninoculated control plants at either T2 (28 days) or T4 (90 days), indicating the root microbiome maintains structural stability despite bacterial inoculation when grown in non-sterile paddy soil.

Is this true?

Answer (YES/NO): NO